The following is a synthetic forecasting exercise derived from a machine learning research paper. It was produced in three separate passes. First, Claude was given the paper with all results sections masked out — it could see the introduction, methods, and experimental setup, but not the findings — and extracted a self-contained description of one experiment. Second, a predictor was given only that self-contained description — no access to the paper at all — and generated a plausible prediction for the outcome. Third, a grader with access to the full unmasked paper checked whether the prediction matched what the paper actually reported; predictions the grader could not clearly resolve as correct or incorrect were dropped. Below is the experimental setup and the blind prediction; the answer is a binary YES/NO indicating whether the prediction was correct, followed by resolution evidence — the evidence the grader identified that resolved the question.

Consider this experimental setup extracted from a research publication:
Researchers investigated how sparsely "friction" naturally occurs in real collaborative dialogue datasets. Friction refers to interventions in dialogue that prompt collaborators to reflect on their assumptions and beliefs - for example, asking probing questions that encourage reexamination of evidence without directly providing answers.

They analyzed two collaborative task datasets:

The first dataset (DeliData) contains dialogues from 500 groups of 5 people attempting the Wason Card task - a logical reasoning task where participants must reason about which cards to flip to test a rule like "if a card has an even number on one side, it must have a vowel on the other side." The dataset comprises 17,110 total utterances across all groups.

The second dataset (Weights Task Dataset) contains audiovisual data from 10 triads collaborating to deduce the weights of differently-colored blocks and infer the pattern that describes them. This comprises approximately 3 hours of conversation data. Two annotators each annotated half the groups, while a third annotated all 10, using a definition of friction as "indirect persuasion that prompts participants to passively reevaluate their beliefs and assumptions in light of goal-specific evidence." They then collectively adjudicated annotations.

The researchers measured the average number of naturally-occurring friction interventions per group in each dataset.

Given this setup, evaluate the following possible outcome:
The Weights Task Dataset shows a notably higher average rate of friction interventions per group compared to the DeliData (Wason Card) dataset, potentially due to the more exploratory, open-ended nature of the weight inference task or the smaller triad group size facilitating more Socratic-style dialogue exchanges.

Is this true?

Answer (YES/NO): NO